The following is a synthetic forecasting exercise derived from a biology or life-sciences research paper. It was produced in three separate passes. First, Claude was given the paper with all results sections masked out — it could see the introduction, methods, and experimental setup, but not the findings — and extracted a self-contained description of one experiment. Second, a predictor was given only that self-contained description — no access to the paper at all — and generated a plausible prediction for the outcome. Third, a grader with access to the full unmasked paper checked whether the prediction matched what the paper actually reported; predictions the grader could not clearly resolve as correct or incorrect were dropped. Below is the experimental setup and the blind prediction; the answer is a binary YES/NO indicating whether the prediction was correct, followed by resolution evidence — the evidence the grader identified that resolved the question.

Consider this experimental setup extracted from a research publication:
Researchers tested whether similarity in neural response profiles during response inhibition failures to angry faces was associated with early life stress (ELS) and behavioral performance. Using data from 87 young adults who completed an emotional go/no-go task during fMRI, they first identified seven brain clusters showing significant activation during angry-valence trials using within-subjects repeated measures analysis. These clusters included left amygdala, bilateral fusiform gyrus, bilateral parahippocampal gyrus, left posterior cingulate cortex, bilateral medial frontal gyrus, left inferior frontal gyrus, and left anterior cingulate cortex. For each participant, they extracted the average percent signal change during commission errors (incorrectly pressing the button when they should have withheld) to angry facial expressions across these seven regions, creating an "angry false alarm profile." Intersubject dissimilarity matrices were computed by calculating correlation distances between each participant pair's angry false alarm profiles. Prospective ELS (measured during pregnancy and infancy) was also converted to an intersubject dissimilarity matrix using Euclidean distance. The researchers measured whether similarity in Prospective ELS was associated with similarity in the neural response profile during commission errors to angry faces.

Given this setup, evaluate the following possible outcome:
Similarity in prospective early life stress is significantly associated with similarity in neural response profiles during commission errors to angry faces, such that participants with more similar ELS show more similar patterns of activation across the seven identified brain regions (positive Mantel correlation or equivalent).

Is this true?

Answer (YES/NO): NO